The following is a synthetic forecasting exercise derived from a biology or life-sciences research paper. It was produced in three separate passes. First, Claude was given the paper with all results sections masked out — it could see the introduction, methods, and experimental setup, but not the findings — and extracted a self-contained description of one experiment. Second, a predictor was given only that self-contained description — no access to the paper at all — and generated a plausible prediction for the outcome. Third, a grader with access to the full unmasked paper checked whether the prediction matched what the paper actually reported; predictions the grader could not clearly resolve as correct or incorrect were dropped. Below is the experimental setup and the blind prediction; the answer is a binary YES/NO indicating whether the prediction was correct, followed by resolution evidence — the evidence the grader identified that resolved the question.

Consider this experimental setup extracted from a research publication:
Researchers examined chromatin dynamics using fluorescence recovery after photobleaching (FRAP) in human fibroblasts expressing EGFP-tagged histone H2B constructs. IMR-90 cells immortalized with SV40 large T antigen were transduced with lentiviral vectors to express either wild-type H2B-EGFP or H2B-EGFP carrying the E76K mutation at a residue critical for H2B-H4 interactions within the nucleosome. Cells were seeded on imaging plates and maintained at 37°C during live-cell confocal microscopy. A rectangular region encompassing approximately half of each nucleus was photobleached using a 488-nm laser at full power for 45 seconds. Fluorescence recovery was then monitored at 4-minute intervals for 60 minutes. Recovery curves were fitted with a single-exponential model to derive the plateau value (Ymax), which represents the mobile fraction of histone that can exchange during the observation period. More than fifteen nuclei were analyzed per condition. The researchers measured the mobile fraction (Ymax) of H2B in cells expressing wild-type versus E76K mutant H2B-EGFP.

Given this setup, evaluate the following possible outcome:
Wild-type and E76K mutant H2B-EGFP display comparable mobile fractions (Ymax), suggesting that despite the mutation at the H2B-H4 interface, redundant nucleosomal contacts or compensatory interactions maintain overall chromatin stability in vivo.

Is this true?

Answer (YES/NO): NO